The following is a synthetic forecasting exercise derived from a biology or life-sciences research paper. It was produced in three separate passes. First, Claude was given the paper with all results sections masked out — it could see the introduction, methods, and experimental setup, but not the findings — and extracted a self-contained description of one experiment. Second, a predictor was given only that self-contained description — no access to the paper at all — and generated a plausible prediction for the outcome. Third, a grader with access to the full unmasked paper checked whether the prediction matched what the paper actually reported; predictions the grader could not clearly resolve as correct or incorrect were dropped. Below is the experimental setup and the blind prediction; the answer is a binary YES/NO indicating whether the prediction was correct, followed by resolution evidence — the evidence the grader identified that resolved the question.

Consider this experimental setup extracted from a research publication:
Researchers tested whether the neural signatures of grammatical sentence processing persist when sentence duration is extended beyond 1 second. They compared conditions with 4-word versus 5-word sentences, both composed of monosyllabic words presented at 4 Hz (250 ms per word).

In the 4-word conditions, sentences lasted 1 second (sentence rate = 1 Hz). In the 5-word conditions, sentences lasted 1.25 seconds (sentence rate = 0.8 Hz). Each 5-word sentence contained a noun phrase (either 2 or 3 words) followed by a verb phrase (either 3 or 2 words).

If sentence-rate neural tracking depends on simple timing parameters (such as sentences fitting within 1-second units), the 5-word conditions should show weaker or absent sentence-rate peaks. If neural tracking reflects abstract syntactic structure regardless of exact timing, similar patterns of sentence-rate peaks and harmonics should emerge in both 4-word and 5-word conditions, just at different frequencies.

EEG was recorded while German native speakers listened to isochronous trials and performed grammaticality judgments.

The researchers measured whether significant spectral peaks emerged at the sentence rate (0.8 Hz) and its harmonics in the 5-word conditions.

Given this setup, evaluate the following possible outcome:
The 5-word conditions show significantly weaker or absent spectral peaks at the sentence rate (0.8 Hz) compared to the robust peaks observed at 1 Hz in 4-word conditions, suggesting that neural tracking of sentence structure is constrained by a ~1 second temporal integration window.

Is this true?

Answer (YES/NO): NO